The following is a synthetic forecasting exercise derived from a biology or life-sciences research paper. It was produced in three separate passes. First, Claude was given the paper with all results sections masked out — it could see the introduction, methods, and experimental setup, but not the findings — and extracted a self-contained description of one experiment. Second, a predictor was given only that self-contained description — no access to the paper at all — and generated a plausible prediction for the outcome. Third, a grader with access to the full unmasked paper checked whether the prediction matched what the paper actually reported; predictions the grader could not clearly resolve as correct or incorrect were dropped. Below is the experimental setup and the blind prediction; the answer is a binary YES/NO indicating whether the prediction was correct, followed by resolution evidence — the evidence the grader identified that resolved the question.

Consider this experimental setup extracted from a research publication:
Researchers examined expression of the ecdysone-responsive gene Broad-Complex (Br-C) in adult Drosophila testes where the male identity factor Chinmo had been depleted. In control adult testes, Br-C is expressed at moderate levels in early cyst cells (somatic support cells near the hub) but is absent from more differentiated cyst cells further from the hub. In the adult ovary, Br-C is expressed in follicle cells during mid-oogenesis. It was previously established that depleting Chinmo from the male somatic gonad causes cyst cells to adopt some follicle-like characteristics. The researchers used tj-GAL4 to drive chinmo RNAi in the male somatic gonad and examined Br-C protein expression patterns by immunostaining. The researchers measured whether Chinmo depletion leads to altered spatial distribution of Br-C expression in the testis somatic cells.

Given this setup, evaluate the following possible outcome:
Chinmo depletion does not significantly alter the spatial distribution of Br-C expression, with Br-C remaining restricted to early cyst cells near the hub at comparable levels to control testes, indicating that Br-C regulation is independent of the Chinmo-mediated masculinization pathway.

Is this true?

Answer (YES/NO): NO